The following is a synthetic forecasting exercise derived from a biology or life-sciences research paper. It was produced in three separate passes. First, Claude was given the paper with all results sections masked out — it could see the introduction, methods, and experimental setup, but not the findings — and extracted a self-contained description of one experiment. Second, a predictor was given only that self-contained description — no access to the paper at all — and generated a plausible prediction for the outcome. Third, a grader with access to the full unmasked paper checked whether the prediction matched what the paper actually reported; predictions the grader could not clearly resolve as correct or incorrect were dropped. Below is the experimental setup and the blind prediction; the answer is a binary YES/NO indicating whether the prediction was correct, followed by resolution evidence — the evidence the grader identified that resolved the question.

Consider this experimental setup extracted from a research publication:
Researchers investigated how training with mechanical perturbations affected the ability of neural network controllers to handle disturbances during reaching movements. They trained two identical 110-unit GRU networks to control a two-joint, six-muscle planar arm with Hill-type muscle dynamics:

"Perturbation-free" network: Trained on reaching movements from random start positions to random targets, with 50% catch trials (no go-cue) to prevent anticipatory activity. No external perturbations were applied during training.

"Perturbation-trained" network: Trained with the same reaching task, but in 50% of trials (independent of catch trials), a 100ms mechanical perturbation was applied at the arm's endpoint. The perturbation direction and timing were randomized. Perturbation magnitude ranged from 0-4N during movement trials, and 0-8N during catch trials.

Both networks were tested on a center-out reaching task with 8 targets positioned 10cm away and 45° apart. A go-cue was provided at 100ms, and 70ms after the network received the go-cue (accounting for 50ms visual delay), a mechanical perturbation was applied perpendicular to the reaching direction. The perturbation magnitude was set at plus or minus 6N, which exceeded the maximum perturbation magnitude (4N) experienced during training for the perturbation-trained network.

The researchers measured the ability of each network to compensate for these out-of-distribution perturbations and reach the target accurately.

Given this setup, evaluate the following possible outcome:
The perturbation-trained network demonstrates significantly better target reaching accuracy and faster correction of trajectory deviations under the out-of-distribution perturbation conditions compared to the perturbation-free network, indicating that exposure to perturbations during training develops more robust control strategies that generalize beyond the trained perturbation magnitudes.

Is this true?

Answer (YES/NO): NO